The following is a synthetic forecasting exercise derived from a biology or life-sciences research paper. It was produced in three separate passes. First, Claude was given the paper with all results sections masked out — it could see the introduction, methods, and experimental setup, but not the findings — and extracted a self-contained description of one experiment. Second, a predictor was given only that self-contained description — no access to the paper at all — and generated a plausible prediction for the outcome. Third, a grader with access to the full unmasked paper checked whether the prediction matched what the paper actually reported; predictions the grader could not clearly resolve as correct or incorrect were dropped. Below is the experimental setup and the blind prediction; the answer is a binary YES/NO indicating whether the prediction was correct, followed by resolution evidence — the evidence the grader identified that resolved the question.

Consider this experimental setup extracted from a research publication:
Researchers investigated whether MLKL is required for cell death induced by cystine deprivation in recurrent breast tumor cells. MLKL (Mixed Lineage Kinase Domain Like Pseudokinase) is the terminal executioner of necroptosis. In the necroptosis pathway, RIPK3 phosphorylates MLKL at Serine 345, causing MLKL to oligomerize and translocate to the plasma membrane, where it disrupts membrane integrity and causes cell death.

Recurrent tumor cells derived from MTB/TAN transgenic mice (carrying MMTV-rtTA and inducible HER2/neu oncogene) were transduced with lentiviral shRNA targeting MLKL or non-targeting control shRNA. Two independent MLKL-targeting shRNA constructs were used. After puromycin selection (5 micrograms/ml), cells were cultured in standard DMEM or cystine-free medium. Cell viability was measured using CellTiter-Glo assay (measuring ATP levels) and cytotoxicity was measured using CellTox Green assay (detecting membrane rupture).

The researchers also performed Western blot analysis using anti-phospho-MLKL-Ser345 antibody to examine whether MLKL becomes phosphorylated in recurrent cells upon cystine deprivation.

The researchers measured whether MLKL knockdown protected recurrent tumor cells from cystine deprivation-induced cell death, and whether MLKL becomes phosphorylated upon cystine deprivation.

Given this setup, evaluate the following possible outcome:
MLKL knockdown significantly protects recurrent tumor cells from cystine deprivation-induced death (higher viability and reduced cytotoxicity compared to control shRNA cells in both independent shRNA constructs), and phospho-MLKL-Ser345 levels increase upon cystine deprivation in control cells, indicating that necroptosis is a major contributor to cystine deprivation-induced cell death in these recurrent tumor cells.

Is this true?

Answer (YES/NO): NO